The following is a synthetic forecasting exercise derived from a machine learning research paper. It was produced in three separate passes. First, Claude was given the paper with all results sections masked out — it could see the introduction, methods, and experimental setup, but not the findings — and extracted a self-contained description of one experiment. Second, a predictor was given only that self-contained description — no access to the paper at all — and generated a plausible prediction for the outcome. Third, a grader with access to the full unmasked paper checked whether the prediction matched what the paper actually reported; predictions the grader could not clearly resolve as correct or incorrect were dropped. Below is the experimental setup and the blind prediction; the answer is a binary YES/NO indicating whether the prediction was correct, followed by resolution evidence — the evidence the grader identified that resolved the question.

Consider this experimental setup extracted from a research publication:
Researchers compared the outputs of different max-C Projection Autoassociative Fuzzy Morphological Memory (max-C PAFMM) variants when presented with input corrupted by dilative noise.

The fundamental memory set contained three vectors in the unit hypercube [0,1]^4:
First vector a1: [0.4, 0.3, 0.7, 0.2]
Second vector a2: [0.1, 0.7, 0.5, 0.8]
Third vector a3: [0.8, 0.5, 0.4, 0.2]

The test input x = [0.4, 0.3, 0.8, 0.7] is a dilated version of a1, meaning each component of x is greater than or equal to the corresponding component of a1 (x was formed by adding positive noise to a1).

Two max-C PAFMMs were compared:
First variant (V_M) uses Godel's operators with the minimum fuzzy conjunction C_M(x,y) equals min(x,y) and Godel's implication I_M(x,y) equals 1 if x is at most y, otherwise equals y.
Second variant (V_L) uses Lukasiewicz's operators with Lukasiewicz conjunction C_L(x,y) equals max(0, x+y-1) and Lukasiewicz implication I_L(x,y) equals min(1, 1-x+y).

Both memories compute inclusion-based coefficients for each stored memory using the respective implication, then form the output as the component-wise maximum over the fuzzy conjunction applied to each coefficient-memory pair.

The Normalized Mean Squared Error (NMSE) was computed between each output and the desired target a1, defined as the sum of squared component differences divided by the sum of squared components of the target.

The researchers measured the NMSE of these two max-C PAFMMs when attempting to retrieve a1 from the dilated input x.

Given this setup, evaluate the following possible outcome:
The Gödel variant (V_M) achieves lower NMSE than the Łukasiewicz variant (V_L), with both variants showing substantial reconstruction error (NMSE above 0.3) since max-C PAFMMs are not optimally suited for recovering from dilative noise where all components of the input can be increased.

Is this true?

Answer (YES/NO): NO